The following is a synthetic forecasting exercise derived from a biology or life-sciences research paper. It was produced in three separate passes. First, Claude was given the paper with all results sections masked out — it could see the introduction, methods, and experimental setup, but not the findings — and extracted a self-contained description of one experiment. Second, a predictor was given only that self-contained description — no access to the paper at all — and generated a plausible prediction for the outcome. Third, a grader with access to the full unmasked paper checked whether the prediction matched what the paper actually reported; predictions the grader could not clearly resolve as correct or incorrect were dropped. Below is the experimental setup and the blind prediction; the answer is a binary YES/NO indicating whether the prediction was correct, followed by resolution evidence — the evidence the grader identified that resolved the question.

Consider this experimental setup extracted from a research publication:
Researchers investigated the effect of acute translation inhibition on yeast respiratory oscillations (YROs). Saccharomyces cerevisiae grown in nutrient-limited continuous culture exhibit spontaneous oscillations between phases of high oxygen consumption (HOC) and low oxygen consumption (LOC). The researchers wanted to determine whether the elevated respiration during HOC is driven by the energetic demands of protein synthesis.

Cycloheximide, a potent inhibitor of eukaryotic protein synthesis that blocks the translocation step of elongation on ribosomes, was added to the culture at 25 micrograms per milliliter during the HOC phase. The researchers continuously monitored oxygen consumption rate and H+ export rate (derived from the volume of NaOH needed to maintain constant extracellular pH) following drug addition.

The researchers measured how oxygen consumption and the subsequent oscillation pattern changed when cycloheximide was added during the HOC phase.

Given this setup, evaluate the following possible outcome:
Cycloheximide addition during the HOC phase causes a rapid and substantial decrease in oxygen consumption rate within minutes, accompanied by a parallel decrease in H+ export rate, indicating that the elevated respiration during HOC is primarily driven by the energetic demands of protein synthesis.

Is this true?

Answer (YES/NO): YES